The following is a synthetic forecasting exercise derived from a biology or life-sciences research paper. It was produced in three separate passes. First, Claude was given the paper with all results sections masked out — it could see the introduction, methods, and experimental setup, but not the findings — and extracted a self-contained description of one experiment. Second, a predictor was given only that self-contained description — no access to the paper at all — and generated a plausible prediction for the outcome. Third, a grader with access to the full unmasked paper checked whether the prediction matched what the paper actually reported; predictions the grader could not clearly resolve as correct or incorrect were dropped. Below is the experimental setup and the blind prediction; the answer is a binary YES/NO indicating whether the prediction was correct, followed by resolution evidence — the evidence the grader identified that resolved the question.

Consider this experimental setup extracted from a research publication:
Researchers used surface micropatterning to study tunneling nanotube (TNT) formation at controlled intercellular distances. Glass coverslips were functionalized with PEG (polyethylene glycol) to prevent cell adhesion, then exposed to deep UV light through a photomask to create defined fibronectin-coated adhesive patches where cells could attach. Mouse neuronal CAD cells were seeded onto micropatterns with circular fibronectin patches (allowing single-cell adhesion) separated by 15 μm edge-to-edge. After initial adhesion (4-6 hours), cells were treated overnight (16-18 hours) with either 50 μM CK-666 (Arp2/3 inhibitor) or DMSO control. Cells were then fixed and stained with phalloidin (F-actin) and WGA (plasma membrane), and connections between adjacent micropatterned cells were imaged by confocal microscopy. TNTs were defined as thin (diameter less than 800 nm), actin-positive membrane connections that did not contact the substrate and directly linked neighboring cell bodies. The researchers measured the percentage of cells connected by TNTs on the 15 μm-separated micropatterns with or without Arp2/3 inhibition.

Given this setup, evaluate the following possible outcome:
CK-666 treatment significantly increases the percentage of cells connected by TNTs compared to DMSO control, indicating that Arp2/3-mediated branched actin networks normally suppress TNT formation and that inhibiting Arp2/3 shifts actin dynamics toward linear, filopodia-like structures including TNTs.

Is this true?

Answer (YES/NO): YES